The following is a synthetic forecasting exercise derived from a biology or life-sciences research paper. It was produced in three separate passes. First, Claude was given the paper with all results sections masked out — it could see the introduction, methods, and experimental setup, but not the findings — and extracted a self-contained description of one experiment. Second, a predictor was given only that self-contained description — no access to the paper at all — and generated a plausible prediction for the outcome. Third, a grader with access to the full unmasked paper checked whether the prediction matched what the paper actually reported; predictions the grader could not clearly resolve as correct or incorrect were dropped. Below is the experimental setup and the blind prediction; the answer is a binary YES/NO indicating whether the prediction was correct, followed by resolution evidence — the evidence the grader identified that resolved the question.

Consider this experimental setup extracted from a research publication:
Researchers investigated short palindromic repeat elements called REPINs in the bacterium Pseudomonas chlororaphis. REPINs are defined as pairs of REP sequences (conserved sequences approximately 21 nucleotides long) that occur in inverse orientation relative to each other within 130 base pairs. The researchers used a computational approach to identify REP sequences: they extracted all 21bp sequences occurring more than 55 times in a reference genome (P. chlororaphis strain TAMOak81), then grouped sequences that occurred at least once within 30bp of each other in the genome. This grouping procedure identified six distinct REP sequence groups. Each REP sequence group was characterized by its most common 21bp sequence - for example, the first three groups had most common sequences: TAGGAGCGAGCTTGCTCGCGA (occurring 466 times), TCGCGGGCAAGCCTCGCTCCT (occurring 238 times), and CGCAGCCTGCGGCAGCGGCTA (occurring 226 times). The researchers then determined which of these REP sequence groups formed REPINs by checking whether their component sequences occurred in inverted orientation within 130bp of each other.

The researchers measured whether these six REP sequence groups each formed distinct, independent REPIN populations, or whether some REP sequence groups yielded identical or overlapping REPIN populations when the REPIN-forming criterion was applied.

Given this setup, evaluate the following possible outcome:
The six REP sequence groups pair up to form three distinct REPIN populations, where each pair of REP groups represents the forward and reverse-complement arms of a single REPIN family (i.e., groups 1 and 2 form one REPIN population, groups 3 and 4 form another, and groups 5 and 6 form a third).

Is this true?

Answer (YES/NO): NO